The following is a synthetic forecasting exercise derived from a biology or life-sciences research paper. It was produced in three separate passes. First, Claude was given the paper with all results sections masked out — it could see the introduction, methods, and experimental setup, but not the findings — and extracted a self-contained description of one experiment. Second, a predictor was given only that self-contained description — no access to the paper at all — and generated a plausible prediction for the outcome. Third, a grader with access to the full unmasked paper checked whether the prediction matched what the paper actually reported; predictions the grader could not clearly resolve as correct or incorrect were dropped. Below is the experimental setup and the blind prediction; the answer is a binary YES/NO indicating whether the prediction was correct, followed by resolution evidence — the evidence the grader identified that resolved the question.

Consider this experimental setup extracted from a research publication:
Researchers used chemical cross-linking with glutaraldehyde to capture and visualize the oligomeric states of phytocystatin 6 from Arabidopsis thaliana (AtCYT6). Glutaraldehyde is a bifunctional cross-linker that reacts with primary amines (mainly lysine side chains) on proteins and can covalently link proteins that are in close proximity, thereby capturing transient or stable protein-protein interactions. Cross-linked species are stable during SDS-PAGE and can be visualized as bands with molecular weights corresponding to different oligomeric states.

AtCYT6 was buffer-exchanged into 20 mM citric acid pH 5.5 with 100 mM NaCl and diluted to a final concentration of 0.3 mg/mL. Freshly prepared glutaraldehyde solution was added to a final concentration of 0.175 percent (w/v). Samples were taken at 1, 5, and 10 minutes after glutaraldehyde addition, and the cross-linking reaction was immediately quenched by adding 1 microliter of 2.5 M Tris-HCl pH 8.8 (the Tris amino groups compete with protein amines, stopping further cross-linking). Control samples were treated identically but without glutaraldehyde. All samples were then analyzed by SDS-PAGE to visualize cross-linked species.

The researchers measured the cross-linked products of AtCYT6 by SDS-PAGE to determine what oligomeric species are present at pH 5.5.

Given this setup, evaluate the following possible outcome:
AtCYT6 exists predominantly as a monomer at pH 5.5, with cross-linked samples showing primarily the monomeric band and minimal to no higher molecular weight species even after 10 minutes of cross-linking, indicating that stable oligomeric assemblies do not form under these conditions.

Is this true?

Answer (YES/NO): NO